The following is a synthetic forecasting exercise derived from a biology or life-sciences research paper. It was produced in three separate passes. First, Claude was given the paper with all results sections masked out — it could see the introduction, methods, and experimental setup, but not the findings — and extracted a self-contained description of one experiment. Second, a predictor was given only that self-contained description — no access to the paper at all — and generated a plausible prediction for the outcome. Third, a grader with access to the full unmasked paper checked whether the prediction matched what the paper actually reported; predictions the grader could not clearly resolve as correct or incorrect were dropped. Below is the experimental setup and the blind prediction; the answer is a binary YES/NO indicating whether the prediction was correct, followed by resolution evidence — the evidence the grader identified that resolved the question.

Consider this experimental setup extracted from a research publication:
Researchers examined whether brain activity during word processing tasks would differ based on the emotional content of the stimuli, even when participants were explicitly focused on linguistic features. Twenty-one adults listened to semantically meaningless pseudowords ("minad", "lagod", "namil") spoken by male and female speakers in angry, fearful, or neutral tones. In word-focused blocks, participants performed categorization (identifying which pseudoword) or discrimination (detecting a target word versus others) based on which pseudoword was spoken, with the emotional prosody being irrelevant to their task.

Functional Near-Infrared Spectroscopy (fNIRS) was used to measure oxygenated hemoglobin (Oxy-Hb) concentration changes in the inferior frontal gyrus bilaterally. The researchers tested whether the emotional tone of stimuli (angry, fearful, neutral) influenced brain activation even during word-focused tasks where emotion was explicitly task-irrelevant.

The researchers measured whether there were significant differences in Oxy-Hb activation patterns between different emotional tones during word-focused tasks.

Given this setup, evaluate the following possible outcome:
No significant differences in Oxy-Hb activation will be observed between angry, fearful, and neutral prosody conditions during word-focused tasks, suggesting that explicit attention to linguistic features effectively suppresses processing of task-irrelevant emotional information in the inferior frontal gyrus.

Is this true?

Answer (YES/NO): NO